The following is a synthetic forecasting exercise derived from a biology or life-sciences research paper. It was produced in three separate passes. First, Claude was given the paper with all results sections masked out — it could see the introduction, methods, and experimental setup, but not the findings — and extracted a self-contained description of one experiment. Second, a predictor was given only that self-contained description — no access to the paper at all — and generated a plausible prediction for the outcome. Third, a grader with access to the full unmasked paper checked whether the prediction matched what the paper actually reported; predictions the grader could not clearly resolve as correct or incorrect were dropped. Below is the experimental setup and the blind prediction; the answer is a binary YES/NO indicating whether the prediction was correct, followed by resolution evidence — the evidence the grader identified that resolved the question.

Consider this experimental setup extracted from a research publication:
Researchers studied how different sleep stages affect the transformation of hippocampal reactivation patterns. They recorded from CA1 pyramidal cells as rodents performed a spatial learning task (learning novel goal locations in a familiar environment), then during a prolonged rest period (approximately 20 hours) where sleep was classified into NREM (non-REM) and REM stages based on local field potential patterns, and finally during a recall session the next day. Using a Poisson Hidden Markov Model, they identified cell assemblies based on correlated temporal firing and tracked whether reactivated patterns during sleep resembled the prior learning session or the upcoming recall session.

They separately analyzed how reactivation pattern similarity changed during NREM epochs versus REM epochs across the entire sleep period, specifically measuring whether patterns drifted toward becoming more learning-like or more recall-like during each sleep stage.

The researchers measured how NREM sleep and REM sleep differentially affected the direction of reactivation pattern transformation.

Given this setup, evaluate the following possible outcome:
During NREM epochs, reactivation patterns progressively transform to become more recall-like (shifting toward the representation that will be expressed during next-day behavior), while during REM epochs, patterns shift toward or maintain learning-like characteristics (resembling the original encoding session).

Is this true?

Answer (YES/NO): YES